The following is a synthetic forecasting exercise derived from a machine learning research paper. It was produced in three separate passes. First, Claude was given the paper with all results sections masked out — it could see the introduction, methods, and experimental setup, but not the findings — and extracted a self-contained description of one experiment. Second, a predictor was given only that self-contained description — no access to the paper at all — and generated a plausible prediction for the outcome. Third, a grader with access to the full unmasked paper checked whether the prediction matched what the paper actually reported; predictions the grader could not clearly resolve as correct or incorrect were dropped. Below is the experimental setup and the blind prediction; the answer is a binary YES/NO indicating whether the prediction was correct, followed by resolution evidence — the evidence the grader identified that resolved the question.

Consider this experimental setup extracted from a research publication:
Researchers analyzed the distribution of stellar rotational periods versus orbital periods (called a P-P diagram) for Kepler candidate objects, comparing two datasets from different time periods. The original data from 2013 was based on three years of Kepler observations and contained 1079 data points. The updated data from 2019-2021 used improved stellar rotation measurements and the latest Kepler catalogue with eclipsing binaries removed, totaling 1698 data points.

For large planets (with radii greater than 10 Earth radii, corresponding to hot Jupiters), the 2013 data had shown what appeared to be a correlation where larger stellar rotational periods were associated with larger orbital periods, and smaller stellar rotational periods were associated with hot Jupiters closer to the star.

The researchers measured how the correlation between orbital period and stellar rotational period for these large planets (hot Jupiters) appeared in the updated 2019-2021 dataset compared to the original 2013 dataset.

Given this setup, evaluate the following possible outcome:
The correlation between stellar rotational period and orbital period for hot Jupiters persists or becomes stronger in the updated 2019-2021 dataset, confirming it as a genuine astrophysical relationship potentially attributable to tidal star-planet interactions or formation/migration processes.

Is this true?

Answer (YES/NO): YES